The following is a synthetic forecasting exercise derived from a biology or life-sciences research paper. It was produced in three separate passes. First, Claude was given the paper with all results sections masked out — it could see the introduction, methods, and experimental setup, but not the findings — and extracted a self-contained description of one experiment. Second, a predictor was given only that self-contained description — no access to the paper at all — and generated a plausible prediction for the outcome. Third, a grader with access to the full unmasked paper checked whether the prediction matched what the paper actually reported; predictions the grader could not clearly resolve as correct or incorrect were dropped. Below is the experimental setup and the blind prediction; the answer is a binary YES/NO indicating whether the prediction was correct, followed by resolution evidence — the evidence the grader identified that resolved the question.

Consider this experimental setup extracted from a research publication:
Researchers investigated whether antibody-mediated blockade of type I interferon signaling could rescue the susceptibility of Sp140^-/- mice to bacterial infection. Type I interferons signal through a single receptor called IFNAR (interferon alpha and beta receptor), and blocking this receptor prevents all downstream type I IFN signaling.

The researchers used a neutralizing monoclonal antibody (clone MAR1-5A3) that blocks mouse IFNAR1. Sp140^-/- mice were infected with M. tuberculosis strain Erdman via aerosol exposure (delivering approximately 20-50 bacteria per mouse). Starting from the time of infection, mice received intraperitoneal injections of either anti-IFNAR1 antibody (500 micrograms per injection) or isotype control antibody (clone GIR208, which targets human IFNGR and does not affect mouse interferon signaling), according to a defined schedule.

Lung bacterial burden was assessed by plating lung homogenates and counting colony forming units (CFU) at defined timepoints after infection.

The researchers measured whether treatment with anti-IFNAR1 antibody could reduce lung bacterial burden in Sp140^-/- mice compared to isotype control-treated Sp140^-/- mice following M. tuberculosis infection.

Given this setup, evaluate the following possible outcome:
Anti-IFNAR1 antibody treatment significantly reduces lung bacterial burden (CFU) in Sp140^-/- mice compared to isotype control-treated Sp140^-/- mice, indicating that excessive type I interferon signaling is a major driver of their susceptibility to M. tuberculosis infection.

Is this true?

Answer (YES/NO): YES